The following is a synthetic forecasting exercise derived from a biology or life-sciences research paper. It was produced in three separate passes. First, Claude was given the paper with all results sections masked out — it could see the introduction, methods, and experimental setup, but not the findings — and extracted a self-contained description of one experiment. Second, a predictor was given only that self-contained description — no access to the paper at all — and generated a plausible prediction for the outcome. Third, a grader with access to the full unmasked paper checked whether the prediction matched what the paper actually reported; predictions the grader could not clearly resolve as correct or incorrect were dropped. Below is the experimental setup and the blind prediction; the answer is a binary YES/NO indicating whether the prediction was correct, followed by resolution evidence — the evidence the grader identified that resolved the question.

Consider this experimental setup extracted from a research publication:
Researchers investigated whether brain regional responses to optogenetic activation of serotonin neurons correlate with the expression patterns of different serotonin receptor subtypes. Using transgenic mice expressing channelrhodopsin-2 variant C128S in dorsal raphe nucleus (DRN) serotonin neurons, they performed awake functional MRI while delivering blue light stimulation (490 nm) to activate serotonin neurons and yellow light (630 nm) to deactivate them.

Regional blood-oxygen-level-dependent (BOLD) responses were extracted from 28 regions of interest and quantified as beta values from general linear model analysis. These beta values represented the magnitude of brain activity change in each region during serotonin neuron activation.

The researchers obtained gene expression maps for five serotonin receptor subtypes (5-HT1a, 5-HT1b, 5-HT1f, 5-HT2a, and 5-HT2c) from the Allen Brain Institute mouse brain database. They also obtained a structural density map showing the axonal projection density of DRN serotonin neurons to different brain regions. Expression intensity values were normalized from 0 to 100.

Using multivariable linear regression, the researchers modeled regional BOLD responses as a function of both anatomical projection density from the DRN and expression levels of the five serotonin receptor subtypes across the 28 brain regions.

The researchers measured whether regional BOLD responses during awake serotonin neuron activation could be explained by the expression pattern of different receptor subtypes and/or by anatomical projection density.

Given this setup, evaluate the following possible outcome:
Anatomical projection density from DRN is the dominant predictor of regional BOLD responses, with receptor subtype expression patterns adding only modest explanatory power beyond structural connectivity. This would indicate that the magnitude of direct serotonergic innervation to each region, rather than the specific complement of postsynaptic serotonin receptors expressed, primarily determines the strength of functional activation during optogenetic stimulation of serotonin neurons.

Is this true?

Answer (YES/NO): NO